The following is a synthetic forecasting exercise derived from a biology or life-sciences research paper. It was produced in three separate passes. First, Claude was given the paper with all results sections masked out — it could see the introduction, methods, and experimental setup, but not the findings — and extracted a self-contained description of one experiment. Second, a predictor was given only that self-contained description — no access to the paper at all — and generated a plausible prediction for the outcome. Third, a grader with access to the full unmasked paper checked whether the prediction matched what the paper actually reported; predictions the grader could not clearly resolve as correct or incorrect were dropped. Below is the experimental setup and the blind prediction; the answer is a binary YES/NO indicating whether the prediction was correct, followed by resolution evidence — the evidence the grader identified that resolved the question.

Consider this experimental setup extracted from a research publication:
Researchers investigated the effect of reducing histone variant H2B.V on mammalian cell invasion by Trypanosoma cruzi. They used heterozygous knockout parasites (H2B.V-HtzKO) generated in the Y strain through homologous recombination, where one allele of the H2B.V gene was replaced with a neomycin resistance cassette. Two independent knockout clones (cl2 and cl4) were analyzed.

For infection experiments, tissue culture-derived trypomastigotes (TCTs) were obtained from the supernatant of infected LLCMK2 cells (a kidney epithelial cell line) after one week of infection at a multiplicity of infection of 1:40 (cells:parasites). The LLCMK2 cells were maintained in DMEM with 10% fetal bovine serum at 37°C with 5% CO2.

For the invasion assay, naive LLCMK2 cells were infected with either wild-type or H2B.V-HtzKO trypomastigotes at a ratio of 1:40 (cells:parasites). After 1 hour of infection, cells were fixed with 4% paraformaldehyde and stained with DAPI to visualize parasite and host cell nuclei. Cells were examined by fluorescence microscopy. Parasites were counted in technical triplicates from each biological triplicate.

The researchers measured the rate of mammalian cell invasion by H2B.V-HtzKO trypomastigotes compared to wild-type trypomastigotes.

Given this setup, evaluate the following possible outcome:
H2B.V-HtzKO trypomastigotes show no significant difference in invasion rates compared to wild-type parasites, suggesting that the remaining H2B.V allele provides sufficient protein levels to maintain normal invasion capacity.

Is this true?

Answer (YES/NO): NO